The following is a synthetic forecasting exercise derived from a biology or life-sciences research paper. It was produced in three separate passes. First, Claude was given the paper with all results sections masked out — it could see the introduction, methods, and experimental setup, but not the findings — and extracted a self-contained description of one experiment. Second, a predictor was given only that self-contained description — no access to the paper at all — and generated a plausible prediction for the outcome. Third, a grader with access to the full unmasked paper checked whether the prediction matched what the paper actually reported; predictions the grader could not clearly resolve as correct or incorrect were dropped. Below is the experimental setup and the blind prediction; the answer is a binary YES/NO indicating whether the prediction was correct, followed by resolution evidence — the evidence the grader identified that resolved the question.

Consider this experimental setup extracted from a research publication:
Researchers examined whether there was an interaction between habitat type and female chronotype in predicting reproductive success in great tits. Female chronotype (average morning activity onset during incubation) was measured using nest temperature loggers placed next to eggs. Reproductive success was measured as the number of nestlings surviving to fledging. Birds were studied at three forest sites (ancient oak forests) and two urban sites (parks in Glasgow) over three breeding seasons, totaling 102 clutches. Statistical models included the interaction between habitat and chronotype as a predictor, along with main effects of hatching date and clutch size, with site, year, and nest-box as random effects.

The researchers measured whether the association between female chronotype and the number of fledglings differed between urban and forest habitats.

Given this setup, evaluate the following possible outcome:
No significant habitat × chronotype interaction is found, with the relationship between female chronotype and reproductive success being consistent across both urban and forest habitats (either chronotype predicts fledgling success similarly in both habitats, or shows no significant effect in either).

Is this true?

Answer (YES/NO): YES